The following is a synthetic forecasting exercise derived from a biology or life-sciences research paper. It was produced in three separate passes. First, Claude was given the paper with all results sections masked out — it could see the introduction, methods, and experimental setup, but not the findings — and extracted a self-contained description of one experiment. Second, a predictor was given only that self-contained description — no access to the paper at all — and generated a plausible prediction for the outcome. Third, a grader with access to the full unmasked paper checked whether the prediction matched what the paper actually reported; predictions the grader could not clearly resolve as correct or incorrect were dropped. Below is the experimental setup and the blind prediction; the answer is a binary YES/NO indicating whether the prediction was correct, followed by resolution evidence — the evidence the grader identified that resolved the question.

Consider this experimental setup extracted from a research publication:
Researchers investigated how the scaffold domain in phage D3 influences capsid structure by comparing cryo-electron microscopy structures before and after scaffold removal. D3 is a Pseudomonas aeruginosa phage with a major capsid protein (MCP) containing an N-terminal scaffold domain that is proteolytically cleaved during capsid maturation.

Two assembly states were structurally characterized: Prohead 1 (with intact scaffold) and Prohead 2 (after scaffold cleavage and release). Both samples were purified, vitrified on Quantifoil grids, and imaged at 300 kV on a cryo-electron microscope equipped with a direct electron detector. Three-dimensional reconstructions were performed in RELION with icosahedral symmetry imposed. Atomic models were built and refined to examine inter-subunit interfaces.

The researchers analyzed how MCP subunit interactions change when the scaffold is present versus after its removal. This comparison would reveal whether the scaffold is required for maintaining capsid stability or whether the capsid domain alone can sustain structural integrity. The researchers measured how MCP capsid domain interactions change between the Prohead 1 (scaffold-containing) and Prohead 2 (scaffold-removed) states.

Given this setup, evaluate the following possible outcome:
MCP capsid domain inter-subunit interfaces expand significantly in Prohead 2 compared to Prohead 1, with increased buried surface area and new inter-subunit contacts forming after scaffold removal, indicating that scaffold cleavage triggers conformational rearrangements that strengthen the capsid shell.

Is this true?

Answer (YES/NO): YES